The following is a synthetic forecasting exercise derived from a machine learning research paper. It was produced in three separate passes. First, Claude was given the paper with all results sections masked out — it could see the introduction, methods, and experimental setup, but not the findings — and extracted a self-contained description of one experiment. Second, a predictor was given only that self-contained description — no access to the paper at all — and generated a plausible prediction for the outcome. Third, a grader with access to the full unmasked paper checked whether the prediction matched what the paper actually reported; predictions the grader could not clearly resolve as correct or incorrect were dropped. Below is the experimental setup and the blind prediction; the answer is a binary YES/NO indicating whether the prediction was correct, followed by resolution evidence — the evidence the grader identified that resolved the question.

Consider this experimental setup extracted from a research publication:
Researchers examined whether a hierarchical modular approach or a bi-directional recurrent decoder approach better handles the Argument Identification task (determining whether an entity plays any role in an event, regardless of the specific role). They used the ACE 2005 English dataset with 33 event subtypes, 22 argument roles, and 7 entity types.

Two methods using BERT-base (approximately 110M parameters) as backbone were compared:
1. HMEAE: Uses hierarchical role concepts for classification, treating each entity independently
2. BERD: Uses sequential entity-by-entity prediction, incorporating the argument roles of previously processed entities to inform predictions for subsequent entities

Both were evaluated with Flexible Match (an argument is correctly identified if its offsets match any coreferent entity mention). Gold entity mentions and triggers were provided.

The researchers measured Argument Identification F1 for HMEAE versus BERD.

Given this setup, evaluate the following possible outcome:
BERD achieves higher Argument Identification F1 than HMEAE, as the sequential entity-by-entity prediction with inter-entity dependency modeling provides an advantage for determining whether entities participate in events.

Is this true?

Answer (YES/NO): YES